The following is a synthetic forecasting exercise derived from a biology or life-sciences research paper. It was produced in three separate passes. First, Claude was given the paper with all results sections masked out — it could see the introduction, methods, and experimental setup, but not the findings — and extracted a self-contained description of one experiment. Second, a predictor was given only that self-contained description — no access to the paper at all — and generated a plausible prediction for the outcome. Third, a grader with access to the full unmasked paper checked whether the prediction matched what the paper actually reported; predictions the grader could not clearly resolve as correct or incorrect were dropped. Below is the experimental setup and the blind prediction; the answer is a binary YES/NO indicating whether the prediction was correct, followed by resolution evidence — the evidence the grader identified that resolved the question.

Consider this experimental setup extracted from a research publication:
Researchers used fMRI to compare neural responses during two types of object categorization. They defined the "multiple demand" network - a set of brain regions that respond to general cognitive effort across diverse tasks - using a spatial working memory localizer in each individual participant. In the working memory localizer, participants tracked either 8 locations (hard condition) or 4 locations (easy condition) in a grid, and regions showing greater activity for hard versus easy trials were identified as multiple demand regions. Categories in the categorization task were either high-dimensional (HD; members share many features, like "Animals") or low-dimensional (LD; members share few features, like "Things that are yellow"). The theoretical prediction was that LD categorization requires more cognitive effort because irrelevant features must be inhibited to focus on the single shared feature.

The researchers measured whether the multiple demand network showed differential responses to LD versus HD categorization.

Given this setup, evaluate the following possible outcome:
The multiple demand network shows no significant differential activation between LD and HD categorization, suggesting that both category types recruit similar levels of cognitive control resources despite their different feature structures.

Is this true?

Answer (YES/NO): NO